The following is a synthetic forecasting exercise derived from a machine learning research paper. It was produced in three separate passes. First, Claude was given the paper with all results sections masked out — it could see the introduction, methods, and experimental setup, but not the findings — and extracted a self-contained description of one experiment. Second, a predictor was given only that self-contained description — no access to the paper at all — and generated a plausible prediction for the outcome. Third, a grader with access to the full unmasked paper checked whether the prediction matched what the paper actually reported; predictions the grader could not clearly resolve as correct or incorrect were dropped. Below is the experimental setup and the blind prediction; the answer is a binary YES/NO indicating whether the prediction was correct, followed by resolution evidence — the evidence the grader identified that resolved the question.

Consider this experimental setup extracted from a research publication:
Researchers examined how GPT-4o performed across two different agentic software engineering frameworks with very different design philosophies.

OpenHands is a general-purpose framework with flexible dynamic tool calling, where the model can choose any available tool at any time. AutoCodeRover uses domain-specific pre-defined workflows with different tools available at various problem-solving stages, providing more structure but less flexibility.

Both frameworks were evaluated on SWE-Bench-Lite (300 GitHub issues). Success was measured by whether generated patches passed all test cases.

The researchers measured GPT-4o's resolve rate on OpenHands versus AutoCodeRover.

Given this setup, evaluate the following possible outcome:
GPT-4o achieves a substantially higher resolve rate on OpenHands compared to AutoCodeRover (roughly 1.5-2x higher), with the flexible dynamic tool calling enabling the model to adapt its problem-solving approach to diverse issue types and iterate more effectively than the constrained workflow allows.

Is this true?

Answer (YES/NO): NO